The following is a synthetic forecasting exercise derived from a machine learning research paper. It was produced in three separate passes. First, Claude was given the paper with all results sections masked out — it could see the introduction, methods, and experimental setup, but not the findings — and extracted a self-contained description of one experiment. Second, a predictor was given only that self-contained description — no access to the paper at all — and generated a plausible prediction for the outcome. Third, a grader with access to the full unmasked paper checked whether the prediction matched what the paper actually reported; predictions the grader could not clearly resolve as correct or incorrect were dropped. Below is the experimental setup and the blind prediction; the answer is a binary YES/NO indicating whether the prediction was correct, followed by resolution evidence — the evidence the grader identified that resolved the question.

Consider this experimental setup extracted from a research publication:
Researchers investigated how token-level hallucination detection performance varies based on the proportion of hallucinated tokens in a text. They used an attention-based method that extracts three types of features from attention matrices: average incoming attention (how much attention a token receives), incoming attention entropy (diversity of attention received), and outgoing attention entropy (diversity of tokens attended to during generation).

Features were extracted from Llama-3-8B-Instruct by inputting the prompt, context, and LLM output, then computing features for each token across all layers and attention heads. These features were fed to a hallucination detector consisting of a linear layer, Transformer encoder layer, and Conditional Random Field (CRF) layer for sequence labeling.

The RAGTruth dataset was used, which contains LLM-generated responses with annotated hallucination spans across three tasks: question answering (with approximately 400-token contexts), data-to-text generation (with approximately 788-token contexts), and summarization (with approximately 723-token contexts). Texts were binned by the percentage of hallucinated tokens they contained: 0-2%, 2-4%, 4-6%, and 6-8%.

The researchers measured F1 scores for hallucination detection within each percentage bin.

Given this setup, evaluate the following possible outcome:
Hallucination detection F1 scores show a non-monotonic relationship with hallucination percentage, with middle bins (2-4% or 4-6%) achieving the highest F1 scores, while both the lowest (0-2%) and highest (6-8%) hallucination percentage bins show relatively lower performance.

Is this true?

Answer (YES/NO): NO